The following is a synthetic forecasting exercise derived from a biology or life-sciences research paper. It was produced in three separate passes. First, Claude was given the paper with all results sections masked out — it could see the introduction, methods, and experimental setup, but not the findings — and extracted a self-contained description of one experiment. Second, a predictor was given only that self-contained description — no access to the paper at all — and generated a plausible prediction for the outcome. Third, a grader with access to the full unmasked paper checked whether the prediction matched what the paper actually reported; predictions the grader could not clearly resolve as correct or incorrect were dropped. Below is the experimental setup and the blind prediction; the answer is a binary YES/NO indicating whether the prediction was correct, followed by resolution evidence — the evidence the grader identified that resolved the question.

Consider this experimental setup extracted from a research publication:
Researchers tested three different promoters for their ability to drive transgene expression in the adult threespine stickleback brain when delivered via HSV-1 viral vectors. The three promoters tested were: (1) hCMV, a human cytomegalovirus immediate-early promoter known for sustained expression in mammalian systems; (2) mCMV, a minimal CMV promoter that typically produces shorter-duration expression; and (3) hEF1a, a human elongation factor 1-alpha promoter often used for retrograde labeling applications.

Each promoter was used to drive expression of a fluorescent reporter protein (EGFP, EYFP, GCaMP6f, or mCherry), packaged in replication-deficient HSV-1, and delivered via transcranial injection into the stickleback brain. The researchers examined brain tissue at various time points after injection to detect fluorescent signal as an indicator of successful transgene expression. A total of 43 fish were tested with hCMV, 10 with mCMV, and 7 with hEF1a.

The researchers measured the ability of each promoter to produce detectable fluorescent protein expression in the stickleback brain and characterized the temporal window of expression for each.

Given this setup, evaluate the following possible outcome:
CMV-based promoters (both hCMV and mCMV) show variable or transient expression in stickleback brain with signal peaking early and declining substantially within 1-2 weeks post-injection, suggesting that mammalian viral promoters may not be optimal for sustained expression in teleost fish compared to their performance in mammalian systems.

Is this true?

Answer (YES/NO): NO